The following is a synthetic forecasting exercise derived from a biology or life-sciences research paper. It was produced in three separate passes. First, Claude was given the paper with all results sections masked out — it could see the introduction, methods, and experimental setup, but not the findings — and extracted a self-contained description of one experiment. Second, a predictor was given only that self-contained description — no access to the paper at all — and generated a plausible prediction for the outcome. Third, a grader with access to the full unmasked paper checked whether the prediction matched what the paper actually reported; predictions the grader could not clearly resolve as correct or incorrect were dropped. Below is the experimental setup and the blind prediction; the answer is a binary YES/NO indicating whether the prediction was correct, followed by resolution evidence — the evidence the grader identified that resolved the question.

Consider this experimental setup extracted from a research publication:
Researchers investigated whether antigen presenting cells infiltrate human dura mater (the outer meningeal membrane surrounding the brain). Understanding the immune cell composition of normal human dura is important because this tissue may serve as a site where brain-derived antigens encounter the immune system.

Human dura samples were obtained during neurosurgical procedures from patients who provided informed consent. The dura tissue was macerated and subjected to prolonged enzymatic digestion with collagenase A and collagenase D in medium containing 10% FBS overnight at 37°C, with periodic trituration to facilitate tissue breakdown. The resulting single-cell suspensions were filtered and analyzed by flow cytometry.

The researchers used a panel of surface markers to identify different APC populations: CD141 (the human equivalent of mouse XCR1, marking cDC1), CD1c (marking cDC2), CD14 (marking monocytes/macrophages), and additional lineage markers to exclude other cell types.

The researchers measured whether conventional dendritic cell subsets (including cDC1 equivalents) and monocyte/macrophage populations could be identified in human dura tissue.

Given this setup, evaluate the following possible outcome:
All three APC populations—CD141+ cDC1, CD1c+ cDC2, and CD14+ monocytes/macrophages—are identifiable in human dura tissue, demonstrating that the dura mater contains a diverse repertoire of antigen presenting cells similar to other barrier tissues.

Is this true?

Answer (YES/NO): YES